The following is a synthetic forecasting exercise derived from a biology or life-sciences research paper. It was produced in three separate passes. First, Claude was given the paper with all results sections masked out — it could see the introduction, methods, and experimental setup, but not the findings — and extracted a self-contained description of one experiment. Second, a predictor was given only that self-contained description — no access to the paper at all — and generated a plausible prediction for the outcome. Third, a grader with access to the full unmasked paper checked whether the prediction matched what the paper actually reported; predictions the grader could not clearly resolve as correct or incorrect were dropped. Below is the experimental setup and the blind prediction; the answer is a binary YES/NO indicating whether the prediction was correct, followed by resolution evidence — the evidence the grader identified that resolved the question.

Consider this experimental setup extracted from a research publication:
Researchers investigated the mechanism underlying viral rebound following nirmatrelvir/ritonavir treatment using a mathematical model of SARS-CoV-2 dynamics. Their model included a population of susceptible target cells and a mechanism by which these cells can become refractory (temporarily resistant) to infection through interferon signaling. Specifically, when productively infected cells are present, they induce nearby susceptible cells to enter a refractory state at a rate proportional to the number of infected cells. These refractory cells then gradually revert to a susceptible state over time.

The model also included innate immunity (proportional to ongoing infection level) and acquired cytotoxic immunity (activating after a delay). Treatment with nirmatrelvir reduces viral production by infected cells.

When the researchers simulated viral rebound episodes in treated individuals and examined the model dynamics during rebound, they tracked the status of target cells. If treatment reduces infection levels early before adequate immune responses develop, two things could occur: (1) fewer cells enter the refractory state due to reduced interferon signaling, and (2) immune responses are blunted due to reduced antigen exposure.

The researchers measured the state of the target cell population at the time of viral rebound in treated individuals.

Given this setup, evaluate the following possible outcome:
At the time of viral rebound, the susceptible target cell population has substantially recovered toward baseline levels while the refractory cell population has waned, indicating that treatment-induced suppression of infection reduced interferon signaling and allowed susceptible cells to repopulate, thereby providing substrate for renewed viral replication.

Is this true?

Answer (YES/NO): YES